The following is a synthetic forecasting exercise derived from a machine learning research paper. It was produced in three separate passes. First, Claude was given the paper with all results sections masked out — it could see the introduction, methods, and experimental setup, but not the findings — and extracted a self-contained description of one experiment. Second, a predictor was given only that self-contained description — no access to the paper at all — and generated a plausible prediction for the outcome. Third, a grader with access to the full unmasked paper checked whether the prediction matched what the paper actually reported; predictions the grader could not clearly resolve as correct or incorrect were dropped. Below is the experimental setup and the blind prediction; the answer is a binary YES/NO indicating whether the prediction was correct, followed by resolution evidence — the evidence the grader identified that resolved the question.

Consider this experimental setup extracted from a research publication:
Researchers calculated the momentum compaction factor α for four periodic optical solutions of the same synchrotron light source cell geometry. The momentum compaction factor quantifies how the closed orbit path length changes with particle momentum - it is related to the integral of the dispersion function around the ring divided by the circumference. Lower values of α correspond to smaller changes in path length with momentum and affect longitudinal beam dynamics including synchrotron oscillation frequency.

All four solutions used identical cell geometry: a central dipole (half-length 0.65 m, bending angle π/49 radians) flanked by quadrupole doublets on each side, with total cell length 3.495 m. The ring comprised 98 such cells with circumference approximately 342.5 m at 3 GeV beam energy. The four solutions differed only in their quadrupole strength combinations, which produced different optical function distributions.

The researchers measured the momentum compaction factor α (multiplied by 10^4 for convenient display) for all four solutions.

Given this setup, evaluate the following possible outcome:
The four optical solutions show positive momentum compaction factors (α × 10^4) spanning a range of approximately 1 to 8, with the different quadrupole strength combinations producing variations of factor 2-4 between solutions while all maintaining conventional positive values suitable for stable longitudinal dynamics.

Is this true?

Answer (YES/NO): NO